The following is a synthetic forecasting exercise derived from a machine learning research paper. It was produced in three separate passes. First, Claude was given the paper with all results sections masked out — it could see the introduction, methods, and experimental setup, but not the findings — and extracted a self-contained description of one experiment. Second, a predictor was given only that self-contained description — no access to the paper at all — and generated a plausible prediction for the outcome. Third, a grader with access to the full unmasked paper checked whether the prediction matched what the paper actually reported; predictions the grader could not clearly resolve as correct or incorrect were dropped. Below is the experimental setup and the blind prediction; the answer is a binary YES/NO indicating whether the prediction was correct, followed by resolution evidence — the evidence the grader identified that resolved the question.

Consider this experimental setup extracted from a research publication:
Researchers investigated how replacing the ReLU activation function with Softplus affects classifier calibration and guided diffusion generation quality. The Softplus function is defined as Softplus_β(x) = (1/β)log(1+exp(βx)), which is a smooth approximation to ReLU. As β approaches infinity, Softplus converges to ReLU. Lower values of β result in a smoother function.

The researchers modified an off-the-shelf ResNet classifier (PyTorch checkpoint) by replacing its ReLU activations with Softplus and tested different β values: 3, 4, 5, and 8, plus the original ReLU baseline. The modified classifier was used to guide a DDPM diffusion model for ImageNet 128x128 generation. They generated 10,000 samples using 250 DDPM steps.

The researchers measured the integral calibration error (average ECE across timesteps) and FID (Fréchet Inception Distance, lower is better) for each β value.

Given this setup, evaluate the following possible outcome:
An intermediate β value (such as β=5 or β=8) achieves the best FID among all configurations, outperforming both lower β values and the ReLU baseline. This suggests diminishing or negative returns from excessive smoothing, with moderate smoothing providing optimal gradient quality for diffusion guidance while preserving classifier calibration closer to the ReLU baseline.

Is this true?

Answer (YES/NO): NO